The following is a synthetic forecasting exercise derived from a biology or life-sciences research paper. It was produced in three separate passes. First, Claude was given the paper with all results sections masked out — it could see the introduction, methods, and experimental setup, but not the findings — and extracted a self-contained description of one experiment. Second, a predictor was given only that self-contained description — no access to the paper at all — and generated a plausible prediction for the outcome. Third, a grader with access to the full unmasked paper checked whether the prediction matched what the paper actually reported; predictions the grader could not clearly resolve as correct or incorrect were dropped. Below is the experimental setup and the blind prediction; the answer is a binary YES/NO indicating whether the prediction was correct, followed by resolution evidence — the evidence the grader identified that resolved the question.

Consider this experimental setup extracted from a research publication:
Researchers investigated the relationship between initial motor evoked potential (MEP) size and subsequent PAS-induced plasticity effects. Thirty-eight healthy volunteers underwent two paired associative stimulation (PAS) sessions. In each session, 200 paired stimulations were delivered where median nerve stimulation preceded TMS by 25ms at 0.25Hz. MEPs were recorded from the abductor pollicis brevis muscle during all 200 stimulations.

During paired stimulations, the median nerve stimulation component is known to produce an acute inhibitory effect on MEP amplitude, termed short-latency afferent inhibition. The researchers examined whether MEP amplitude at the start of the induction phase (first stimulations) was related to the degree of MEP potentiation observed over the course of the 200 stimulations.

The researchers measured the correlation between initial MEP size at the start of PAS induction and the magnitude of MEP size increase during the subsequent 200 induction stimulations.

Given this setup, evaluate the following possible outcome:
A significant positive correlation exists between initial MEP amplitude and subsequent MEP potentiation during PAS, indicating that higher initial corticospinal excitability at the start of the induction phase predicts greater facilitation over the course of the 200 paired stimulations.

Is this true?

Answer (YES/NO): NO